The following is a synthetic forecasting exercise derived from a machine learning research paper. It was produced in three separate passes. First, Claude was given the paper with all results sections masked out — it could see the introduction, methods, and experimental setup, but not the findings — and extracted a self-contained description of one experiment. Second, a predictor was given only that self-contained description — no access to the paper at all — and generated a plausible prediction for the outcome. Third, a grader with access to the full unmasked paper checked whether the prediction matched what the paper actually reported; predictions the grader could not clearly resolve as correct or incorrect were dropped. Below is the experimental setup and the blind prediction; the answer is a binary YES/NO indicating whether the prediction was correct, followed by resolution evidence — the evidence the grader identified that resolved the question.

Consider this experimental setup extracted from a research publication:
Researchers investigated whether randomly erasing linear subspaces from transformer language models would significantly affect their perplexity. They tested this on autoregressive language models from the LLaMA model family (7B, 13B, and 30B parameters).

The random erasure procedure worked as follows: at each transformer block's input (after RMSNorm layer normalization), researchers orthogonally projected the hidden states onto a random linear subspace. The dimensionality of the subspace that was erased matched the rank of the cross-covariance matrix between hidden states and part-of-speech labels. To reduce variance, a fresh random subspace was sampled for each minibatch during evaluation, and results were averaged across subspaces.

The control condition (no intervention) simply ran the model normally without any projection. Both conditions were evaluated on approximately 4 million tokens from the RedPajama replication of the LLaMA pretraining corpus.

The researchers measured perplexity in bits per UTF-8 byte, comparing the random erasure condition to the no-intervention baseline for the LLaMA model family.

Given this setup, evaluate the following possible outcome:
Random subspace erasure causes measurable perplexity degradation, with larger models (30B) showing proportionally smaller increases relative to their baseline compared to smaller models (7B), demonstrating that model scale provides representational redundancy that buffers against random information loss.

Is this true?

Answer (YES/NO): NO